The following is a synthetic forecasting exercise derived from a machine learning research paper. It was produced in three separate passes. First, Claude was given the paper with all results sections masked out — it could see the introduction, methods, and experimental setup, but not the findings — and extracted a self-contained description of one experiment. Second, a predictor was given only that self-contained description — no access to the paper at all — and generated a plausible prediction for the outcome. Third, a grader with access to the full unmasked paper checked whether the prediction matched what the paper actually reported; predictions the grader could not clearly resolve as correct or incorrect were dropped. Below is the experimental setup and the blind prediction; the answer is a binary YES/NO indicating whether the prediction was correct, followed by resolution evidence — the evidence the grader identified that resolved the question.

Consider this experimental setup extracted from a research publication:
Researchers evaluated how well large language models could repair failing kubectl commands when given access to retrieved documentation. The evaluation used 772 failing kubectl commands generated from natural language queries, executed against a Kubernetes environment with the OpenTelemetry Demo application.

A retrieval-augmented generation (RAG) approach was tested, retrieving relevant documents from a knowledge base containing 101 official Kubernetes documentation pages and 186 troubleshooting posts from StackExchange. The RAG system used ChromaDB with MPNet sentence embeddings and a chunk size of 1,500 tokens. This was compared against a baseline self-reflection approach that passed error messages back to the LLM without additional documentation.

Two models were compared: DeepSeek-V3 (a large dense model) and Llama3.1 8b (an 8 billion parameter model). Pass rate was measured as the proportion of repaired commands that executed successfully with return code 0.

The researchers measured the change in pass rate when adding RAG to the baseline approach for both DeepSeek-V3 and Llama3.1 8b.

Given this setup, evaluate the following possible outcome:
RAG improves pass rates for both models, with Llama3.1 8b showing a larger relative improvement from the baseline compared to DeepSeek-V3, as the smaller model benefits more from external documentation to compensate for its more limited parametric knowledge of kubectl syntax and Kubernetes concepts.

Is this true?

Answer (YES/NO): NO